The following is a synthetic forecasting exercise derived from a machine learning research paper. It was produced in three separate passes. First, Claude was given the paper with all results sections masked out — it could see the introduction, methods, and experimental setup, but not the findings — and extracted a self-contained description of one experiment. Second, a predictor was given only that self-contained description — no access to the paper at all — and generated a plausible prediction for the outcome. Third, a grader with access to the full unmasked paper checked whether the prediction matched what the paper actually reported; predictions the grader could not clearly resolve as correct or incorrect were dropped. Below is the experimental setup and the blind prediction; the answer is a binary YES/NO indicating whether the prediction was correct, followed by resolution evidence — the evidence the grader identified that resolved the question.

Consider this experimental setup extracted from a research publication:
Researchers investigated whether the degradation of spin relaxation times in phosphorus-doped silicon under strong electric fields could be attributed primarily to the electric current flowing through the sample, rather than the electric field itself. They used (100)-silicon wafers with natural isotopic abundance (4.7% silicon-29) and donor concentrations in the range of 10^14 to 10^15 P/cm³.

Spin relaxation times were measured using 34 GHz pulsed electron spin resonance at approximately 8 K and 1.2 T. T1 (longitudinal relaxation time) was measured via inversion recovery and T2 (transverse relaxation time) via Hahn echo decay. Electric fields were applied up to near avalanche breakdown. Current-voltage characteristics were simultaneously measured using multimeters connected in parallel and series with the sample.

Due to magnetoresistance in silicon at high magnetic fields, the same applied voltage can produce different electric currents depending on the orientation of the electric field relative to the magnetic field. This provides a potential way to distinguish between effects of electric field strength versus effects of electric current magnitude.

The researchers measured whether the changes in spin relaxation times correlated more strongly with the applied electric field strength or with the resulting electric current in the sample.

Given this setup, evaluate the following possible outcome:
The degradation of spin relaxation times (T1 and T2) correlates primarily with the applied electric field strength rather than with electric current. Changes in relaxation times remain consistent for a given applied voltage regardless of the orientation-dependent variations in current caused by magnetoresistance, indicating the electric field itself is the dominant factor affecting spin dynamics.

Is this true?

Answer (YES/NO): NO